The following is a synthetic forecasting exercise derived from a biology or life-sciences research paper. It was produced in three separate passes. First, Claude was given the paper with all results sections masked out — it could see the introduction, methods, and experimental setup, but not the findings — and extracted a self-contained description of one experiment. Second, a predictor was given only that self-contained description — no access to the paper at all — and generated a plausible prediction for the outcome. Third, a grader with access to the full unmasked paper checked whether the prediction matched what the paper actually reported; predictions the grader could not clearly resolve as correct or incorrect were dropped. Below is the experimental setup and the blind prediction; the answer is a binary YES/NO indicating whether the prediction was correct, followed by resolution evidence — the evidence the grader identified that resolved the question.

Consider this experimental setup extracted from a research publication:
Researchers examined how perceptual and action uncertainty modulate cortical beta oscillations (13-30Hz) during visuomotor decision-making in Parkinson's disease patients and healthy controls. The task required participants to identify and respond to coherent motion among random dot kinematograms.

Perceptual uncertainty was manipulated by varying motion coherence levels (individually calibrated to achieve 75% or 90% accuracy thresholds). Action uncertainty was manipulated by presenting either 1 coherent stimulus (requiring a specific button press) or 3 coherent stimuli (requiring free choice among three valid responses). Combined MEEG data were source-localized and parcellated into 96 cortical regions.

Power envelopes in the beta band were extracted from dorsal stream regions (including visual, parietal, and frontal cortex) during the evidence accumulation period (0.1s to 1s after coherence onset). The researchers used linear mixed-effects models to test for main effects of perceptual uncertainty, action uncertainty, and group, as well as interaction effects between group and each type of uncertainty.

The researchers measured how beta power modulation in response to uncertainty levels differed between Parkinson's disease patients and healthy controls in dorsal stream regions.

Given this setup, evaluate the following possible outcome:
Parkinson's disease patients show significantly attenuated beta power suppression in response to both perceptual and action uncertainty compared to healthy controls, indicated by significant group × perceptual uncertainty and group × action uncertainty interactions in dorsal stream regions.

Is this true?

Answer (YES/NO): NO